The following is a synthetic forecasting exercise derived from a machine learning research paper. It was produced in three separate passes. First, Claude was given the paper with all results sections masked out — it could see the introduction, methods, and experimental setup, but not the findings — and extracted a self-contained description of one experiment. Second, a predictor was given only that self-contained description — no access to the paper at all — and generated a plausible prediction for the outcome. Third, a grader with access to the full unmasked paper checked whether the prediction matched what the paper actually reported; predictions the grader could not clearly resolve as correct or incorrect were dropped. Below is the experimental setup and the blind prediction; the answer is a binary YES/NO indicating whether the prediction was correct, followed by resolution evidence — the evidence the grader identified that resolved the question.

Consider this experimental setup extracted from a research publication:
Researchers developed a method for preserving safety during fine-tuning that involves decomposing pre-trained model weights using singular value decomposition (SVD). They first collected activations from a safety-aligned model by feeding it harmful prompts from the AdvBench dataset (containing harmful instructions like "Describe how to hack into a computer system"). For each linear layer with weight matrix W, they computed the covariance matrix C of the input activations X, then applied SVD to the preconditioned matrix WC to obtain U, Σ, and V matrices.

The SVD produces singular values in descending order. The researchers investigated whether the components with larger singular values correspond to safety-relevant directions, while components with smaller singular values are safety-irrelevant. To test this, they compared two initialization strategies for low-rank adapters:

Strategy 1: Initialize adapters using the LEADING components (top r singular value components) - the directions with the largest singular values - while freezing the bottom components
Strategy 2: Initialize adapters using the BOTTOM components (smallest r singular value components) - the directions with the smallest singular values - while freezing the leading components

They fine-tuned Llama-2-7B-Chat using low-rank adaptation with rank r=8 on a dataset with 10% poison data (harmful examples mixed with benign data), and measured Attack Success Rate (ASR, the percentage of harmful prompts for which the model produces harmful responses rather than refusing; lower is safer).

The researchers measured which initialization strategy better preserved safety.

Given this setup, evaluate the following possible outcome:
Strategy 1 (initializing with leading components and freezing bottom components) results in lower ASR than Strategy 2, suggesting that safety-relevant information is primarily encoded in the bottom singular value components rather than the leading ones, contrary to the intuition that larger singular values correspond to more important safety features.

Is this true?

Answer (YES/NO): NO